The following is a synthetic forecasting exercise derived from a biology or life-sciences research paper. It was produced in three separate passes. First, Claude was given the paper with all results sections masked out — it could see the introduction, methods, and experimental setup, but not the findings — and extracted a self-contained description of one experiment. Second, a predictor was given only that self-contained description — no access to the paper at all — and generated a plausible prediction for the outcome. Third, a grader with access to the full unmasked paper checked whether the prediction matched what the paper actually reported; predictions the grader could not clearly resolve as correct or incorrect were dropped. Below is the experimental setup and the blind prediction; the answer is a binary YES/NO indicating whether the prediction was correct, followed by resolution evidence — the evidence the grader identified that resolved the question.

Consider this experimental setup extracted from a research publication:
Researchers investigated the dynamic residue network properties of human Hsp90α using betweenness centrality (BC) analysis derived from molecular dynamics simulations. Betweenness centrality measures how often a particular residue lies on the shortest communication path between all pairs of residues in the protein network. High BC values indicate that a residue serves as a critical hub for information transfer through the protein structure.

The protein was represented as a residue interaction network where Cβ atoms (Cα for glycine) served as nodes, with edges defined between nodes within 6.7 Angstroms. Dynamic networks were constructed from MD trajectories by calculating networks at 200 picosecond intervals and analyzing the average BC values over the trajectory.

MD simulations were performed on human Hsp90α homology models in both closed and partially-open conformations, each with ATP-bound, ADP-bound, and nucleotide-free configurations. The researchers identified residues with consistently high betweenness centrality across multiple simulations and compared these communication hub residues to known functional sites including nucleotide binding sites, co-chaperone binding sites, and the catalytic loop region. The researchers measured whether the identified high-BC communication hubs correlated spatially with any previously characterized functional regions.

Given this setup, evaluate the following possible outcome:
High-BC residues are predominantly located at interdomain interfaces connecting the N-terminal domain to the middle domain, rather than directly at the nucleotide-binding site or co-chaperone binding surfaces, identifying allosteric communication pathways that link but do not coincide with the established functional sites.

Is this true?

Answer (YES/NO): NO